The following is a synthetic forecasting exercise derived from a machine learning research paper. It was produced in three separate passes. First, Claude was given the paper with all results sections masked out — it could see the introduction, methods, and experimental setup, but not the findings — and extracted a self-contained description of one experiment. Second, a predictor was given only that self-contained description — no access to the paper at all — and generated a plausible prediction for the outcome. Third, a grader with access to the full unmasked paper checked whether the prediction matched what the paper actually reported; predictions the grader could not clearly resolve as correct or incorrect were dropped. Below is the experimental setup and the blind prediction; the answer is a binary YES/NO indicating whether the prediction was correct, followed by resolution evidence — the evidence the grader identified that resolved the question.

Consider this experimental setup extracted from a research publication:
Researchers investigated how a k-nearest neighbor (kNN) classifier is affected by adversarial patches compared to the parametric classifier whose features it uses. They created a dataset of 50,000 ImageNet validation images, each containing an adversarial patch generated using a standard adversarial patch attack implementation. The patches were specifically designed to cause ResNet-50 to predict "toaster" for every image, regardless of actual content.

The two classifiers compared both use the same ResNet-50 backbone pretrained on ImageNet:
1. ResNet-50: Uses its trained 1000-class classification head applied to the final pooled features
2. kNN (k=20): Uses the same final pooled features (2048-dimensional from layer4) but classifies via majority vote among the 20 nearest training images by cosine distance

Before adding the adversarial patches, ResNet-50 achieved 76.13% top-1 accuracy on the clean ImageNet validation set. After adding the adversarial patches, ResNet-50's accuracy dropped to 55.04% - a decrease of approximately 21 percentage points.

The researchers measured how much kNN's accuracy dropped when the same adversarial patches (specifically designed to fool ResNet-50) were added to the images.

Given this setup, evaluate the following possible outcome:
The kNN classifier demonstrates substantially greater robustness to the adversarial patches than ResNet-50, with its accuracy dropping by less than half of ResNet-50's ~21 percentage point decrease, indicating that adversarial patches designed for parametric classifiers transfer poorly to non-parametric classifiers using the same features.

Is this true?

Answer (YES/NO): NO